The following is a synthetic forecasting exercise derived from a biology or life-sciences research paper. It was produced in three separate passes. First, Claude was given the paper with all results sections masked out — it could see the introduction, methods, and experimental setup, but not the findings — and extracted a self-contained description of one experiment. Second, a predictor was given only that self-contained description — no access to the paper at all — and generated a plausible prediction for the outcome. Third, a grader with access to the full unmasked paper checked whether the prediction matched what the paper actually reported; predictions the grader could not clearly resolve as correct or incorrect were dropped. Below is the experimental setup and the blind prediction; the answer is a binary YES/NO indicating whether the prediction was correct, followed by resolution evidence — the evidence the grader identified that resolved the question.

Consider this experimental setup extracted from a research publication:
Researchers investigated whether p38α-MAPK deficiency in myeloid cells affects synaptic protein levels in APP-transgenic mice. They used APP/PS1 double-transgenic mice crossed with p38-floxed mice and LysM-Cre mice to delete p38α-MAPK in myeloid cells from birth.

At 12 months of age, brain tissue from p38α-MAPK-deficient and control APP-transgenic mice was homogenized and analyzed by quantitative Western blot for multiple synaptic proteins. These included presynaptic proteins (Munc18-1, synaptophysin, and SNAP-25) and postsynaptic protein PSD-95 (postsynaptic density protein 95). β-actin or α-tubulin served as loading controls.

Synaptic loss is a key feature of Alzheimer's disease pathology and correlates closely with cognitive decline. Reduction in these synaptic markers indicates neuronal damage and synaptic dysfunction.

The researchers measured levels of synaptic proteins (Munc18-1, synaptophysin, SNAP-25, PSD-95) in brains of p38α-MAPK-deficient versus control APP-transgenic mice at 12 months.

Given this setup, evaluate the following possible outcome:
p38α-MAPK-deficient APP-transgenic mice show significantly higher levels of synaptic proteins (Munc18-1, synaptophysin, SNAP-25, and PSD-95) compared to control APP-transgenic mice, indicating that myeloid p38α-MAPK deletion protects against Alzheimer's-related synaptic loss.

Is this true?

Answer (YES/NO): NO